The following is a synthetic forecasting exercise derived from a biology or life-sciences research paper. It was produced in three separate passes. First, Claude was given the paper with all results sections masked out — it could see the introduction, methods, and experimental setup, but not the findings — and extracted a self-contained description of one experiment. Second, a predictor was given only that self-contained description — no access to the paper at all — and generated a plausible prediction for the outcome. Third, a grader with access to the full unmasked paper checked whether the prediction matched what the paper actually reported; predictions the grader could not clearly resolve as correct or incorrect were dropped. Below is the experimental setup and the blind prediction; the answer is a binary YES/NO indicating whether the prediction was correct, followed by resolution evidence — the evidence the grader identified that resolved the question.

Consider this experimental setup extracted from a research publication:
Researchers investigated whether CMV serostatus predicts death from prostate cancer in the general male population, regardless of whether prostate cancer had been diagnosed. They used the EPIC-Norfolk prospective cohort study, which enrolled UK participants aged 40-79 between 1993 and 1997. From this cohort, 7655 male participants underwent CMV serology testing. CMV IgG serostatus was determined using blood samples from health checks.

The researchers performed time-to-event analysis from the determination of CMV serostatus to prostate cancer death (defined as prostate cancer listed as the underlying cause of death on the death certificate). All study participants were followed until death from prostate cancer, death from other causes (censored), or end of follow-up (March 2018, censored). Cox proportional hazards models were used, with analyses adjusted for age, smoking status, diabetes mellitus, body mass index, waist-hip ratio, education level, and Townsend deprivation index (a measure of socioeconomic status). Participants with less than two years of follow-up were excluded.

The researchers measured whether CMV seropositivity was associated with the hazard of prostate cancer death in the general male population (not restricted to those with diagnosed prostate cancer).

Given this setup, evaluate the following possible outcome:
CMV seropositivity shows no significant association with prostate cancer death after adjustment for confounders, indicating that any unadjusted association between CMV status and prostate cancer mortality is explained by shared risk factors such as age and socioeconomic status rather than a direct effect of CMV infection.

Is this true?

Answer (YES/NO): NO